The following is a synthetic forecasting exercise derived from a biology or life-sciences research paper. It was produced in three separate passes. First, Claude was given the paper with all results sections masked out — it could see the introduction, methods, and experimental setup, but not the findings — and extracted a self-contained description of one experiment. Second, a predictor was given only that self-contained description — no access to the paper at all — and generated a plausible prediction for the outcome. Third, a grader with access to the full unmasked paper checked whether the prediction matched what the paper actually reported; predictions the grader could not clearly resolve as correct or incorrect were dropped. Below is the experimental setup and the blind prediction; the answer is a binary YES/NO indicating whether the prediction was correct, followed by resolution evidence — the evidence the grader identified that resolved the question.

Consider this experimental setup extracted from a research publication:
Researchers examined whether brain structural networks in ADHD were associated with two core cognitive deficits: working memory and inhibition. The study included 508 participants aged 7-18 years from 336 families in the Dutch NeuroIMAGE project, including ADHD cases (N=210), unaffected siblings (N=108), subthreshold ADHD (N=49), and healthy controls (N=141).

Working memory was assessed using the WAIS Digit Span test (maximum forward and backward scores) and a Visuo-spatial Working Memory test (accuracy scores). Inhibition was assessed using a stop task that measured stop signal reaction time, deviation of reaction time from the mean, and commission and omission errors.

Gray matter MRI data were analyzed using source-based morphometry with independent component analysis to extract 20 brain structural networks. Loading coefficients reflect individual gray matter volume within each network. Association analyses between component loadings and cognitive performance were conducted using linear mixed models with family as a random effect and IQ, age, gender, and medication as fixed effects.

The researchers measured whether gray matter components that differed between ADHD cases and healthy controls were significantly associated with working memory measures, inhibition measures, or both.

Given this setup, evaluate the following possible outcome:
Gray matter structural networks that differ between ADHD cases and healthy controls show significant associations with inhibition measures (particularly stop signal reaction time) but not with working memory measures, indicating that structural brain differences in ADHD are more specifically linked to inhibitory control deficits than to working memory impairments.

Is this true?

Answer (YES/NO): NO